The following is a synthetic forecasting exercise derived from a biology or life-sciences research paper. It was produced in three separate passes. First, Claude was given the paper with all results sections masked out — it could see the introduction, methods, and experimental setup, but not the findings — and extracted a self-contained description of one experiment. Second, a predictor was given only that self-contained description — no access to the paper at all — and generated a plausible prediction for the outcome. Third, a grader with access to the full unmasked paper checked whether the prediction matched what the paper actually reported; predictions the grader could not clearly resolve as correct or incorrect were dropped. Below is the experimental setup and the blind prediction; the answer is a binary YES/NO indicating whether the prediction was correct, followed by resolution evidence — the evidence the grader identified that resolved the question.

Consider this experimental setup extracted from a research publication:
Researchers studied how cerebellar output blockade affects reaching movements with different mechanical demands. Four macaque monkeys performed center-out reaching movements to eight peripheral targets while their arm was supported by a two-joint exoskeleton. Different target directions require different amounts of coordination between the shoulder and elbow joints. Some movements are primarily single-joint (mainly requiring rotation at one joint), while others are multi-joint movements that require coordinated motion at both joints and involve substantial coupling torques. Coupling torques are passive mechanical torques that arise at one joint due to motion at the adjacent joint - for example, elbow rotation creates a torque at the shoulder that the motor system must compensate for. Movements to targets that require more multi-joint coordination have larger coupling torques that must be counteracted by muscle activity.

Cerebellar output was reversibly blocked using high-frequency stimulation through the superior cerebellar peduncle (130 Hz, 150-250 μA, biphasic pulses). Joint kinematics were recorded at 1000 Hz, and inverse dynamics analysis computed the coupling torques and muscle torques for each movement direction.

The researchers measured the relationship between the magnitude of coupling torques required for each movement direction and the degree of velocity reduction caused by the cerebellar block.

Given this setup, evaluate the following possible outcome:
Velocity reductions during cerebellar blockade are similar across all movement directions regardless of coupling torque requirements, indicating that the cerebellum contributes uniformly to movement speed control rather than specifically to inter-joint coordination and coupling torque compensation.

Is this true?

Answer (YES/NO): NO